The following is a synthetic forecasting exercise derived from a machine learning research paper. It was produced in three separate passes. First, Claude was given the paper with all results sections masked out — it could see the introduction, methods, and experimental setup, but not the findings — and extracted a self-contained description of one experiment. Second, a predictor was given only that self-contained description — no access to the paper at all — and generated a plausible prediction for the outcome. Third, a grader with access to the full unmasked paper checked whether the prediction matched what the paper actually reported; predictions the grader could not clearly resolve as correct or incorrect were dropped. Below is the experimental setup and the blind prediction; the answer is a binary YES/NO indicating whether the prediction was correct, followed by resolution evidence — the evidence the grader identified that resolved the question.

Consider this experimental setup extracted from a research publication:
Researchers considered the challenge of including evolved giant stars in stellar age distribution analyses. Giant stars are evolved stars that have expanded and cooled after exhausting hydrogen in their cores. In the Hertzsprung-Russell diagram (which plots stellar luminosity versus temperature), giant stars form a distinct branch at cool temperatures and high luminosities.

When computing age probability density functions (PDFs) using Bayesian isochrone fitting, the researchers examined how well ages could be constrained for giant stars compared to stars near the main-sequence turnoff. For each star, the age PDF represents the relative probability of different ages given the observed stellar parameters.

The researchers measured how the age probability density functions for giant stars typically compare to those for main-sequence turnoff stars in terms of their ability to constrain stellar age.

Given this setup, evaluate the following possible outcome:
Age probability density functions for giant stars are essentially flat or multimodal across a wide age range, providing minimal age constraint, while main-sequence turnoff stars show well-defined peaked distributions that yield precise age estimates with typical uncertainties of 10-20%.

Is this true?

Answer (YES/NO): NO